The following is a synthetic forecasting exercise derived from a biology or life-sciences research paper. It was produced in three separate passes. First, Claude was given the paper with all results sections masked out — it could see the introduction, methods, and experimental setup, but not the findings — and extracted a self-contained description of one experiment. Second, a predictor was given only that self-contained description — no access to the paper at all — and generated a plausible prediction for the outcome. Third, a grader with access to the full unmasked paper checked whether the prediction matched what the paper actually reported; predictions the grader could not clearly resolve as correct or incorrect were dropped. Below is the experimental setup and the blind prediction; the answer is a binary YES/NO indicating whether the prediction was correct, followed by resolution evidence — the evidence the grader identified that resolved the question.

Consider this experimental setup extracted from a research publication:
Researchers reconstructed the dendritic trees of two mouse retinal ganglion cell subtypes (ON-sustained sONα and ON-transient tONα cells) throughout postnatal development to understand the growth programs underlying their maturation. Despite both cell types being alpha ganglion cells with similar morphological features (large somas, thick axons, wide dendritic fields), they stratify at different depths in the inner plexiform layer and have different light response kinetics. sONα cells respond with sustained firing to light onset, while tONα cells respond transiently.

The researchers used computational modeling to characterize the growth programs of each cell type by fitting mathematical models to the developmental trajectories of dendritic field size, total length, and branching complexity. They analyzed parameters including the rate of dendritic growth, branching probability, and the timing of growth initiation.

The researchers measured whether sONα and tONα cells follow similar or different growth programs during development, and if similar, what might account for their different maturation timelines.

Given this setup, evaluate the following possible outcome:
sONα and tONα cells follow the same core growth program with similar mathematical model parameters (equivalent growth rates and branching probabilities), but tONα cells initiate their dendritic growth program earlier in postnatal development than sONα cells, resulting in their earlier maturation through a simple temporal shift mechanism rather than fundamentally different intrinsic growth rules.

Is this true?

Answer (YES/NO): YES